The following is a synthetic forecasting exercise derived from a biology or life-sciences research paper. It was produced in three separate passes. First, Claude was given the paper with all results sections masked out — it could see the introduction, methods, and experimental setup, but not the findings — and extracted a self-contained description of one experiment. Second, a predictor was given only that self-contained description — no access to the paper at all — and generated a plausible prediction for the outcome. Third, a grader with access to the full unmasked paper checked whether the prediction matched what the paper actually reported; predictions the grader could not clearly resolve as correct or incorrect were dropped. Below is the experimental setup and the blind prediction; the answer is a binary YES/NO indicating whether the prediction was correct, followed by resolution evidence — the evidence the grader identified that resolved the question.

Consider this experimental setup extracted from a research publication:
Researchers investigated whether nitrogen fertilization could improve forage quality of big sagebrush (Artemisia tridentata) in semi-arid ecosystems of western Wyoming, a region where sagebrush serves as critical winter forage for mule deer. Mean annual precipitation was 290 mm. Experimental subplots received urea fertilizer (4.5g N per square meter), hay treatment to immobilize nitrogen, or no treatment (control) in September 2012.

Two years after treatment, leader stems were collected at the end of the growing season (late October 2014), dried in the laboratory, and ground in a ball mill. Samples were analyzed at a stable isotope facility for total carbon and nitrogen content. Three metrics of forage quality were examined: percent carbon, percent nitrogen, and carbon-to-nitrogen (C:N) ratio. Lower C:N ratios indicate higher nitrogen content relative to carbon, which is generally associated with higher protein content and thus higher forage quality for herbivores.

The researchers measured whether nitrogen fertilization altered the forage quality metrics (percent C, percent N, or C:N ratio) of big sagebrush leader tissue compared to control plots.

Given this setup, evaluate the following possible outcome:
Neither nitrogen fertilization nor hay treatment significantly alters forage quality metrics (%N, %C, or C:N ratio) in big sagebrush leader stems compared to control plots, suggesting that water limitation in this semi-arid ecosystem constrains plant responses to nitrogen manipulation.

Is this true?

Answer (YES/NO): YES